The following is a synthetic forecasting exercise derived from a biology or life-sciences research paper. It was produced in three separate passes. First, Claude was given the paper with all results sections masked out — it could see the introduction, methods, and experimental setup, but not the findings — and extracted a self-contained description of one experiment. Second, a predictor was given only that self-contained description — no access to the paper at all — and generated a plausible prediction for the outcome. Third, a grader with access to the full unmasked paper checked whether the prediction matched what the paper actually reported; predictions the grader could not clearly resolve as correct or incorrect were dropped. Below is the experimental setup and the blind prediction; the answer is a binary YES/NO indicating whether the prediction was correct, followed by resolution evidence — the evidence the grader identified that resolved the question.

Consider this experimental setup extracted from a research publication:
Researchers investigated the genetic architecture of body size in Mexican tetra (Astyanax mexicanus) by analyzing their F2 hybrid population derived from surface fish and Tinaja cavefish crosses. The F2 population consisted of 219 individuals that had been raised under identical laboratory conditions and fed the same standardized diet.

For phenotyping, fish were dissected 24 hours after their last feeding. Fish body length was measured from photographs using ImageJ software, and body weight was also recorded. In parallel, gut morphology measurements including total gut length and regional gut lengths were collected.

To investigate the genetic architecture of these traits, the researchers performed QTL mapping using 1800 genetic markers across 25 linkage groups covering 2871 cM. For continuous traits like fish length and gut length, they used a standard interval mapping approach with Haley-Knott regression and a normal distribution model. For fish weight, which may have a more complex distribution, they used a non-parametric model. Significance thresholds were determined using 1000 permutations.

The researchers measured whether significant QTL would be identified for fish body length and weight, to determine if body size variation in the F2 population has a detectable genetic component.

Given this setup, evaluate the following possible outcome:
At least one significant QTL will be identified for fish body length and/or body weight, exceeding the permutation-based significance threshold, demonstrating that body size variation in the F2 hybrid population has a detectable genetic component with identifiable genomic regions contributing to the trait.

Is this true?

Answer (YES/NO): YES